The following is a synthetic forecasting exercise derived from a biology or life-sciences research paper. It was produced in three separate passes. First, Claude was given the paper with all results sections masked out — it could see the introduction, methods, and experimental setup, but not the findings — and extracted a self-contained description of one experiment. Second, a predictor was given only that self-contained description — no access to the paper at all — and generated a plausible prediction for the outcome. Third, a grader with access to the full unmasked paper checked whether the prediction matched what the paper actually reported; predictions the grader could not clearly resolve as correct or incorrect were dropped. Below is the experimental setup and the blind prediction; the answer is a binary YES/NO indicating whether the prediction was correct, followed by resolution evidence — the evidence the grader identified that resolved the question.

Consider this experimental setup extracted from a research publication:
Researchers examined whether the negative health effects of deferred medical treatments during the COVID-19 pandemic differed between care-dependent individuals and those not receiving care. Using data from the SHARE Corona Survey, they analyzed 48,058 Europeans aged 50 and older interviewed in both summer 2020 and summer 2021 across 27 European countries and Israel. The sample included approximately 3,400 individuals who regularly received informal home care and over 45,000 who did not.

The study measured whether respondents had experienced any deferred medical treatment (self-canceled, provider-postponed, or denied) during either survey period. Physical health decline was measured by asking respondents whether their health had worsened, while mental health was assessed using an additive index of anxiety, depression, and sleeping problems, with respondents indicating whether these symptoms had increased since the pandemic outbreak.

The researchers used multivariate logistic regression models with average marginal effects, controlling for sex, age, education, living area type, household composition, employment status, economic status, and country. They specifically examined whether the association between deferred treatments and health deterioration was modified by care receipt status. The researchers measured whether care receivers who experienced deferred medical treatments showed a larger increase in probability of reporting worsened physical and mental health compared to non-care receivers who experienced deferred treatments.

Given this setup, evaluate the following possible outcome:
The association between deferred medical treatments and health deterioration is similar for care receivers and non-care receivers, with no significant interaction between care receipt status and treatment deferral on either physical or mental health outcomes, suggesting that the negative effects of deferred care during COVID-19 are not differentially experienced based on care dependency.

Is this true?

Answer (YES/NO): YES